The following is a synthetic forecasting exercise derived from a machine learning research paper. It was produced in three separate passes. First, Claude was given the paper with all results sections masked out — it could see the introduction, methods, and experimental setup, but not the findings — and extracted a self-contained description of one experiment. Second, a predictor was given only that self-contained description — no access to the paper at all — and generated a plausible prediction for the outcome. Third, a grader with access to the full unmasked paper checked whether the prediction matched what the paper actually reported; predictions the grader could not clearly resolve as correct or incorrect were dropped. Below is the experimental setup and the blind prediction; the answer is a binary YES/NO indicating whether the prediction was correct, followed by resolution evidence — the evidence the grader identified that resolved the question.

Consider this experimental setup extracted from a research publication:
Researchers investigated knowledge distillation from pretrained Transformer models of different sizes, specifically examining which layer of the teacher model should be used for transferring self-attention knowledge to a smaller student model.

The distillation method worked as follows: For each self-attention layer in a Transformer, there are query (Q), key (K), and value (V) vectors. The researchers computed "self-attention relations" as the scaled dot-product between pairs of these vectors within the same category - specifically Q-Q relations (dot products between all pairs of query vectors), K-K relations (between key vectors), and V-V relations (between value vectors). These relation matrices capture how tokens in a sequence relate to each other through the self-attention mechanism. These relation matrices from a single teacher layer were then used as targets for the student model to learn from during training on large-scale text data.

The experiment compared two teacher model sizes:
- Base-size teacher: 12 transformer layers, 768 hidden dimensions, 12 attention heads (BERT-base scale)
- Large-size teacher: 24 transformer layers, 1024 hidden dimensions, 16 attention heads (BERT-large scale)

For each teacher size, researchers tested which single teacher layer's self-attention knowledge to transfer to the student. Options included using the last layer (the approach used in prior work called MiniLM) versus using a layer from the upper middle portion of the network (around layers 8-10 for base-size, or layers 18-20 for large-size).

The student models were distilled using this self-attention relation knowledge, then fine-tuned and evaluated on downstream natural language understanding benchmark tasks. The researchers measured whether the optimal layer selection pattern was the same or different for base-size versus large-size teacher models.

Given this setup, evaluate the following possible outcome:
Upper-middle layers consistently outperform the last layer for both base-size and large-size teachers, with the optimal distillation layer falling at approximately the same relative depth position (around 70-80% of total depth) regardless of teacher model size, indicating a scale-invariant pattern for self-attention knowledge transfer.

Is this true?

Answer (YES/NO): NO